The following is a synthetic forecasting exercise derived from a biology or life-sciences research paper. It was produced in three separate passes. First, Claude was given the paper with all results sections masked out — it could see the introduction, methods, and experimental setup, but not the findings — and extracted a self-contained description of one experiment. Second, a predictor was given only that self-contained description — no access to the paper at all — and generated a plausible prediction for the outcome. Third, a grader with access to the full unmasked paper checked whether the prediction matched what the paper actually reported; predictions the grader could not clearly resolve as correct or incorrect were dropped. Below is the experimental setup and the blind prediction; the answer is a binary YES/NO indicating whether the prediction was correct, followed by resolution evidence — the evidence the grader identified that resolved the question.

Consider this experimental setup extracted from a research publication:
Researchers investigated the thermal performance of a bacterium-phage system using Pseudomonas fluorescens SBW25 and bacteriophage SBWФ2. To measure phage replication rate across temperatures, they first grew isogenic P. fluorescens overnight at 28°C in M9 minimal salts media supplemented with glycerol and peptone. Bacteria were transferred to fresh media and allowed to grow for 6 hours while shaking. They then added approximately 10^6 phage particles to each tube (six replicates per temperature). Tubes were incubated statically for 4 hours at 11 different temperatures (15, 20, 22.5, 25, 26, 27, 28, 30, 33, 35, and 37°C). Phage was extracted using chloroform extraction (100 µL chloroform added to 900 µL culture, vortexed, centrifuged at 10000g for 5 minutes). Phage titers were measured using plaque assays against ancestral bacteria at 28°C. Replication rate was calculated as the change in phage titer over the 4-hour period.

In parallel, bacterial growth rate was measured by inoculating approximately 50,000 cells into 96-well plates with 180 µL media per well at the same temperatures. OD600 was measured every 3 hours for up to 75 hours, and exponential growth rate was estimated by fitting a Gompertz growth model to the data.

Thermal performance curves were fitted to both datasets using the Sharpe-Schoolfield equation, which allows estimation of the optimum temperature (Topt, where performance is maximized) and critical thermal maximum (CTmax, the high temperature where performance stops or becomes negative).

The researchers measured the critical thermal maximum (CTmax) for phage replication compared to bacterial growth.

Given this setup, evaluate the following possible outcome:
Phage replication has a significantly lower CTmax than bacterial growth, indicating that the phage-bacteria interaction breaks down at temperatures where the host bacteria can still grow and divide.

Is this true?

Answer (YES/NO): YES